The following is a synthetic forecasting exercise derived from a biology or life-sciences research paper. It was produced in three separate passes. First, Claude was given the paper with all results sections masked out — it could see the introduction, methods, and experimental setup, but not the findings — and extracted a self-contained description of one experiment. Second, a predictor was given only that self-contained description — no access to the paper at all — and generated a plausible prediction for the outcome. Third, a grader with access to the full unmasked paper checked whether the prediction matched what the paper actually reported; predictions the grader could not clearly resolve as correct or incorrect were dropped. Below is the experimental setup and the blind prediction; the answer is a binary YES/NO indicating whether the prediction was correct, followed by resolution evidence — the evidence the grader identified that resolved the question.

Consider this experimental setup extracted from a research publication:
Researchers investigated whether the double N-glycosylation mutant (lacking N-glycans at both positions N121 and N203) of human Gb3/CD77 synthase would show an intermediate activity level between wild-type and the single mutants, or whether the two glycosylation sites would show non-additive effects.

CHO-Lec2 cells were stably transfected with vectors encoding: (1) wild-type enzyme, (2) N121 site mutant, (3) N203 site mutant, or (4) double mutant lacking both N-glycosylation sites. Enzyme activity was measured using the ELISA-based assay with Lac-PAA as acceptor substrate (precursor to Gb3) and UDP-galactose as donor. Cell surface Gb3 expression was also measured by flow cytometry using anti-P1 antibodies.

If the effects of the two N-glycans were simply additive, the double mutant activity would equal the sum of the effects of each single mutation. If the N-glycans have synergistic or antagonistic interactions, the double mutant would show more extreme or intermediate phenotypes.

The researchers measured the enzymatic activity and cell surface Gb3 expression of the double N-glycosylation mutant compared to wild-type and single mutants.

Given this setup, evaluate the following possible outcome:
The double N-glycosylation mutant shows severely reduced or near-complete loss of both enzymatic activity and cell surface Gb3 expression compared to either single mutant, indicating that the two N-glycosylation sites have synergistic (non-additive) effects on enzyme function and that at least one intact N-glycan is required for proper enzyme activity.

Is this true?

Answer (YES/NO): YES